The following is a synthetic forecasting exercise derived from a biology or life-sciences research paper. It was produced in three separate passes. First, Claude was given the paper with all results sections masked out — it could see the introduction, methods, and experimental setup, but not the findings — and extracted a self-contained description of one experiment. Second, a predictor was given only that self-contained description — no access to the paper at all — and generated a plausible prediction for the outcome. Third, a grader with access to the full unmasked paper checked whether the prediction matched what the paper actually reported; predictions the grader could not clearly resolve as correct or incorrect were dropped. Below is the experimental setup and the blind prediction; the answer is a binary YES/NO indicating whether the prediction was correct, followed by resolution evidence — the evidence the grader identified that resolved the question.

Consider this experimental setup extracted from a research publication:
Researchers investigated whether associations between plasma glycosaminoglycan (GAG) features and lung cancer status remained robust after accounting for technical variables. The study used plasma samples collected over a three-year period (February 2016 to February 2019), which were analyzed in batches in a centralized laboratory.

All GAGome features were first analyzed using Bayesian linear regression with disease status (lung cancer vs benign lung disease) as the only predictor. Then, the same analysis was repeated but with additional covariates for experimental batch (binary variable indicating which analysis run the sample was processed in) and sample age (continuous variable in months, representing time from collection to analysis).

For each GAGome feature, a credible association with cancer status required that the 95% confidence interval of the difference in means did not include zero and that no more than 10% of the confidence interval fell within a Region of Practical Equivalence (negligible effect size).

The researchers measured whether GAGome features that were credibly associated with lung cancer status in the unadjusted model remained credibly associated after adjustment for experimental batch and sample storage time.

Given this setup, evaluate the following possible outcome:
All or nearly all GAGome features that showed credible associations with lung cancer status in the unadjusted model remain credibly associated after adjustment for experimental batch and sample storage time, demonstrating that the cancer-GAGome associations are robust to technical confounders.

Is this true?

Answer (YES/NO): YES